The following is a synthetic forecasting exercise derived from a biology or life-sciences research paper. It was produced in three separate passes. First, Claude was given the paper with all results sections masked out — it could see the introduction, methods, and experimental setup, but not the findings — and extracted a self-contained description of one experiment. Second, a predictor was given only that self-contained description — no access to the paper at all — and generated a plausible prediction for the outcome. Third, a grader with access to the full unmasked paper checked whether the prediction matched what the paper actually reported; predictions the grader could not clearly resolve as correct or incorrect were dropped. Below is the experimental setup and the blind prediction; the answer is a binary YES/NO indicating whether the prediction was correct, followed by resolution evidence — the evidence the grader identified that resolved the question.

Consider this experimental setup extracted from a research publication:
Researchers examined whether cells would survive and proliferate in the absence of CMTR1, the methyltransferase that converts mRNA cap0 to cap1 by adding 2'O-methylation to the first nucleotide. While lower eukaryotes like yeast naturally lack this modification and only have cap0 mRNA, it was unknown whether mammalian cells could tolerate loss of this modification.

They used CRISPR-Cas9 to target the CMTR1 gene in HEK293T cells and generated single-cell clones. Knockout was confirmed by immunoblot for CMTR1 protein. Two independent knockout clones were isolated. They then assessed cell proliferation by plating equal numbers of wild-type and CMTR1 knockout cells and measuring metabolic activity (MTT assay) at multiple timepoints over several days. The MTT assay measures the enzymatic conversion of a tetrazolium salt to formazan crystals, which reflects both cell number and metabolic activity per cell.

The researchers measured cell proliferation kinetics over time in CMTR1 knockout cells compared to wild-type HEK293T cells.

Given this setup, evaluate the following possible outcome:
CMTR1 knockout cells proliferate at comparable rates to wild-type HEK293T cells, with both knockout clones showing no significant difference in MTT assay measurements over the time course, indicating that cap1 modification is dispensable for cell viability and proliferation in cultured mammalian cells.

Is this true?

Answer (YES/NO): NO